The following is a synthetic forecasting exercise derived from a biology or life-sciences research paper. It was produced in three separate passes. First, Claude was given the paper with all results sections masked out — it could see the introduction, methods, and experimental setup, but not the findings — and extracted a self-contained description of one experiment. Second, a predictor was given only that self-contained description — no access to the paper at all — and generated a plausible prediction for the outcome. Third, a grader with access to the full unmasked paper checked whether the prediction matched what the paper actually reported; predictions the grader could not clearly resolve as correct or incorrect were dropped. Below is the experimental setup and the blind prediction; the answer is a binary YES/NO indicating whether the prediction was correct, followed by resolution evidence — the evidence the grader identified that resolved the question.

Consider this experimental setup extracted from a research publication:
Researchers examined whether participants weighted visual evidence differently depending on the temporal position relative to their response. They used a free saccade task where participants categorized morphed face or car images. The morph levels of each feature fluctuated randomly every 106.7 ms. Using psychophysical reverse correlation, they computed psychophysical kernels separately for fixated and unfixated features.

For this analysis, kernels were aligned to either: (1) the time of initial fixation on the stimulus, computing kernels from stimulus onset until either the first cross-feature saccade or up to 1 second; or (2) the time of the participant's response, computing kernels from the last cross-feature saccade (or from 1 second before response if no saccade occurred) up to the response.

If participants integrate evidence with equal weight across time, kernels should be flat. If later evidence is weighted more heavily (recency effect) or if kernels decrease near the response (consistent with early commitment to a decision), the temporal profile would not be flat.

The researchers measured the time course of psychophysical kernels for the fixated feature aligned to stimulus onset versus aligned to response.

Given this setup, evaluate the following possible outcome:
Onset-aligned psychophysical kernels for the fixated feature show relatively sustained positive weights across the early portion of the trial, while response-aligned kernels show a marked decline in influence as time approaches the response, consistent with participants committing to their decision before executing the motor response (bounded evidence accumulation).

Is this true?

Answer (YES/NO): NO